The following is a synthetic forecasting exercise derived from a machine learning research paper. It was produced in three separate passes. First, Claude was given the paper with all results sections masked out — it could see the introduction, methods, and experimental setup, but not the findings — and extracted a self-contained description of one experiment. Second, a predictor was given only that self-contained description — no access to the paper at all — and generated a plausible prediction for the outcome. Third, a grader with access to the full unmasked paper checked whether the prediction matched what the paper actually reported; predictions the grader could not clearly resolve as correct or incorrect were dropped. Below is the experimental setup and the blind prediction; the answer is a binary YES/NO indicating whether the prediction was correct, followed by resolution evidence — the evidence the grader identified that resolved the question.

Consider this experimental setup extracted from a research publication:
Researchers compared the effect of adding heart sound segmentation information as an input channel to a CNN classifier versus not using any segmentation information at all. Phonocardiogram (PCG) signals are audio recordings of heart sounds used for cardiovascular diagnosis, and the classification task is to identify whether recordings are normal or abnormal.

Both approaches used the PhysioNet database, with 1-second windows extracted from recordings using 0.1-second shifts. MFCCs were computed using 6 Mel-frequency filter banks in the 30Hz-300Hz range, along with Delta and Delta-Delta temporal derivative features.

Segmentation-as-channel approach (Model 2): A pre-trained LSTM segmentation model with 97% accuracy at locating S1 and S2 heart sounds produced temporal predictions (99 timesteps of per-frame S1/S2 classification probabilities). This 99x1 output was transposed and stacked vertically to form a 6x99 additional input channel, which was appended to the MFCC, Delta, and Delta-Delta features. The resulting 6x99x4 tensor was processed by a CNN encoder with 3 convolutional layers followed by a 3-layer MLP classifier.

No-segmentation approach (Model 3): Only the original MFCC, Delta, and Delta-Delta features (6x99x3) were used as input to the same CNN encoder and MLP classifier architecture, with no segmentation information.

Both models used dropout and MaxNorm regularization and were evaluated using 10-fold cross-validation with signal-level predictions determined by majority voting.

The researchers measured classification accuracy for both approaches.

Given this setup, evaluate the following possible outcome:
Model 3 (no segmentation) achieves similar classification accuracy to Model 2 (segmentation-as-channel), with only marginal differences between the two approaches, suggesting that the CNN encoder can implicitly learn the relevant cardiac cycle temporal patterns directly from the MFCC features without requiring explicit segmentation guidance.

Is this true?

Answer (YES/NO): NO